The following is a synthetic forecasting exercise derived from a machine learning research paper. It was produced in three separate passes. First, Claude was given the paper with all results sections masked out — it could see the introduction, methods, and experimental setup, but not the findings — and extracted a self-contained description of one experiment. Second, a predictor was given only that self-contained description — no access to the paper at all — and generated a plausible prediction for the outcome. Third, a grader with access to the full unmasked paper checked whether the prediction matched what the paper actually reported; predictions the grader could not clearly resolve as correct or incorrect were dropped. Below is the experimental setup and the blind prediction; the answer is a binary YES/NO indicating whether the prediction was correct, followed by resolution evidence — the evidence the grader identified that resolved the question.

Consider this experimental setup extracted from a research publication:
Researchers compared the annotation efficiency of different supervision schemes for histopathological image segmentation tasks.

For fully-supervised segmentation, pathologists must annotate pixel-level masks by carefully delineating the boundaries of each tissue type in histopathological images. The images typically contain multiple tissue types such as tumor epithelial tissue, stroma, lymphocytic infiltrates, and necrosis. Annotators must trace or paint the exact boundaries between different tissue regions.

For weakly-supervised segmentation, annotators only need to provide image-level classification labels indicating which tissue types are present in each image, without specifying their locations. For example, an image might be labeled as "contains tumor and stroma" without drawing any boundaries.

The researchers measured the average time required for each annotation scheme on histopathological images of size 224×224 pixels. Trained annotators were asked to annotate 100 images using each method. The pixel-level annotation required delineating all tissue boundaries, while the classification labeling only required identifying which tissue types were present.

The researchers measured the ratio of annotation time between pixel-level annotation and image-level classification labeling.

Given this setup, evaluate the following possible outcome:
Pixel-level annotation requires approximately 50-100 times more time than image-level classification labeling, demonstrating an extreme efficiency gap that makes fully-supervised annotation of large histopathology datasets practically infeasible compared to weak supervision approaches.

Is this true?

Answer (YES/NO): NO